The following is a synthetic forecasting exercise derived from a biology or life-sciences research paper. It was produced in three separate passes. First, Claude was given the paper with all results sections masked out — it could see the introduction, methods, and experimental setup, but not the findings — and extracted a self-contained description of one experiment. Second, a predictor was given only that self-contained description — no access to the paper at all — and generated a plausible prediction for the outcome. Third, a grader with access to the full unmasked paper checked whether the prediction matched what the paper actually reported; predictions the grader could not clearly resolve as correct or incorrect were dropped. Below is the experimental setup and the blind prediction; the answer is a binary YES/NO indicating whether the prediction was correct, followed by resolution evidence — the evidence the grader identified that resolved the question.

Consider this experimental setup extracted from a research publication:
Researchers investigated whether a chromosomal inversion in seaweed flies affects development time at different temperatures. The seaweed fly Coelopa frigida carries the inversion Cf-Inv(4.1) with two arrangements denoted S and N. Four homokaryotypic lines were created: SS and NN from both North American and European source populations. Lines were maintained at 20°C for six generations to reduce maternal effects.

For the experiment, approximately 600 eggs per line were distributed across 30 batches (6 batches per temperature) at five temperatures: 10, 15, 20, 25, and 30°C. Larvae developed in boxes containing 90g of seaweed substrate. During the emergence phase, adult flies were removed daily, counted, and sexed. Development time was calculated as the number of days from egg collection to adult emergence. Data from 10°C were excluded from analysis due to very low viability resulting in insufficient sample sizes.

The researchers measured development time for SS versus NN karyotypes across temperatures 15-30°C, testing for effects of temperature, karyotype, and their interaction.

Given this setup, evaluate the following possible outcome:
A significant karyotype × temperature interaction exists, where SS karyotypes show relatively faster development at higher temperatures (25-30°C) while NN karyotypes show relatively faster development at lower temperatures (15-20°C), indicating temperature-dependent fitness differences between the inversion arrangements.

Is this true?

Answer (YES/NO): NO